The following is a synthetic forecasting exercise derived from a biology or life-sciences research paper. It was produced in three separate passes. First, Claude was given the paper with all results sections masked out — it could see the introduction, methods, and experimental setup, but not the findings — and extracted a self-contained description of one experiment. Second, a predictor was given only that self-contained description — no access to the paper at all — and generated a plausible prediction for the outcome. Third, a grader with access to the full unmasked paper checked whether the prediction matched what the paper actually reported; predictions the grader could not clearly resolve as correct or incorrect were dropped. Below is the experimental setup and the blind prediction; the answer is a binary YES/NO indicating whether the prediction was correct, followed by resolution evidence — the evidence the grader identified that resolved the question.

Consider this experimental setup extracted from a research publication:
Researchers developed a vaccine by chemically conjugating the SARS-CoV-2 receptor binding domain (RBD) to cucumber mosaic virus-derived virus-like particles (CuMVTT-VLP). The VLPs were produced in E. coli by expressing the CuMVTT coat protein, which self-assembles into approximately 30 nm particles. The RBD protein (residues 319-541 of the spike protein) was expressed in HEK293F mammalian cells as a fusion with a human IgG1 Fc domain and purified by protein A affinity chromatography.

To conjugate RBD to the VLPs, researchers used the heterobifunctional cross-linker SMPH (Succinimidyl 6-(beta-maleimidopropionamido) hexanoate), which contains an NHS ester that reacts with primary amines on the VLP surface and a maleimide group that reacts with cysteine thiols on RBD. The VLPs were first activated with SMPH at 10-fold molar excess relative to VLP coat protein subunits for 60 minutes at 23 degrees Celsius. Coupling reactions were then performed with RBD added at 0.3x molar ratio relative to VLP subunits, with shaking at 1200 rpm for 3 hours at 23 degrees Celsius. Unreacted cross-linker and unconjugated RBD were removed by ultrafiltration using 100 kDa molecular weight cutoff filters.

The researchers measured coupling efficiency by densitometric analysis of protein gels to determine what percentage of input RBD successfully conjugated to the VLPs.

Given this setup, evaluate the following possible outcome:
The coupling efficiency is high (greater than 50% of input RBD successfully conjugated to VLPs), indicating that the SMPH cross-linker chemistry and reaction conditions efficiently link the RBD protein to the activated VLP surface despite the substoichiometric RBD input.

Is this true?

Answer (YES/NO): NO